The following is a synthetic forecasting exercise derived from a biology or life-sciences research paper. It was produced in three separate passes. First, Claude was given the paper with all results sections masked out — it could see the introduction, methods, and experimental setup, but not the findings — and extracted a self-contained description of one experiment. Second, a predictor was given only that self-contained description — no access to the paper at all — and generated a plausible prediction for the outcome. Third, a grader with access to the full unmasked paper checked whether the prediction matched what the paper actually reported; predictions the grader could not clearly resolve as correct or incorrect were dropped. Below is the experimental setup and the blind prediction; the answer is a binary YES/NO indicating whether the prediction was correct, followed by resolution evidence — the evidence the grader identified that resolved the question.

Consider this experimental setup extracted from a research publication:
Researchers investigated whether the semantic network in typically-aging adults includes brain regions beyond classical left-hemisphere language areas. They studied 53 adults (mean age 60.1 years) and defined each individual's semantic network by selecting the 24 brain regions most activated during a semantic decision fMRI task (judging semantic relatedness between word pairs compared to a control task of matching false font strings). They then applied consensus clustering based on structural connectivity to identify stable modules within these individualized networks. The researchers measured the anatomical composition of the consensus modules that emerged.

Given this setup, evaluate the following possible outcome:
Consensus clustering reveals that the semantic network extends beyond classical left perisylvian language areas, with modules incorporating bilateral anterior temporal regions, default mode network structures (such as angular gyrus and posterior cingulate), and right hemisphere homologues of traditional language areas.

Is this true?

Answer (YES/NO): NO